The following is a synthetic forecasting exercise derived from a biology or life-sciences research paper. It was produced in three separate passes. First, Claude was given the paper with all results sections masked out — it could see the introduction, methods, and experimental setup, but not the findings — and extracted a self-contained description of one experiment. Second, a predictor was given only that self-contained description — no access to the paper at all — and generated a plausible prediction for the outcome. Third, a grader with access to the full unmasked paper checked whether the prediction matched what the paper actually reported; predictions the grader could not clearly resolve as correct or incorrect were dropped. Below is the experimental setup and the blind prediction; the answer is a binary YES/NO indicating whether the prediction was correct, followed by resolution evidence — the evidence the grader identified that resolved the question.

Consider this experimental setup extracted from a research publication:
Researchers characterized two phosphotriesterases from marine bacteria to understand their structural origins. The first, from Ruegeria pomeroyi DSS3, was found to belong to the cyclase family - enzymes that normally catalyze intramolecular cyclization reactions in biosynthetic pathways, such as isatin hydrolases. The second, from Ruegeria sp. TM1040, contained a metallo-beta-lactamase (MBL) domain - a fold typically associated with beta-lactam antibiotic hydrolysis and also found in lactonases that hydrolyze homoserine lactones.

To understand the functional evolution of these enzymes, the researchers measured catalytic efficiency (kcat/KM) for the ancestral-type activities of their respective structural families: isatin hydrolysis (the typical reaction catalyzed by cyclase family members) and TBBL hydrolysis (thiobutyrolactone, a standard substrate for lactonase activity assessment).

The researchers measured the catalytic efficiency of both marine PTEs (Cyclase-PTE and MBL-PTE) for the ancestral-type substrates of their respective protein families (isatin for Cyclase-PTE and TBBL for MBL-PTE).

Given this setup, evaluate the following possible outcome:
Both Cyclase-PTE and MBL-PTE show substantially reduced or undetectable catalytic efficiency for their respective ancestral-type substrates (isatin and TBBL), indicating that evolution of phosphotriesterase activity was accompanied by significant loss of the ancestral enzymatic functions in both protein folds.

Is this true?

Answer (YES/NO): NO